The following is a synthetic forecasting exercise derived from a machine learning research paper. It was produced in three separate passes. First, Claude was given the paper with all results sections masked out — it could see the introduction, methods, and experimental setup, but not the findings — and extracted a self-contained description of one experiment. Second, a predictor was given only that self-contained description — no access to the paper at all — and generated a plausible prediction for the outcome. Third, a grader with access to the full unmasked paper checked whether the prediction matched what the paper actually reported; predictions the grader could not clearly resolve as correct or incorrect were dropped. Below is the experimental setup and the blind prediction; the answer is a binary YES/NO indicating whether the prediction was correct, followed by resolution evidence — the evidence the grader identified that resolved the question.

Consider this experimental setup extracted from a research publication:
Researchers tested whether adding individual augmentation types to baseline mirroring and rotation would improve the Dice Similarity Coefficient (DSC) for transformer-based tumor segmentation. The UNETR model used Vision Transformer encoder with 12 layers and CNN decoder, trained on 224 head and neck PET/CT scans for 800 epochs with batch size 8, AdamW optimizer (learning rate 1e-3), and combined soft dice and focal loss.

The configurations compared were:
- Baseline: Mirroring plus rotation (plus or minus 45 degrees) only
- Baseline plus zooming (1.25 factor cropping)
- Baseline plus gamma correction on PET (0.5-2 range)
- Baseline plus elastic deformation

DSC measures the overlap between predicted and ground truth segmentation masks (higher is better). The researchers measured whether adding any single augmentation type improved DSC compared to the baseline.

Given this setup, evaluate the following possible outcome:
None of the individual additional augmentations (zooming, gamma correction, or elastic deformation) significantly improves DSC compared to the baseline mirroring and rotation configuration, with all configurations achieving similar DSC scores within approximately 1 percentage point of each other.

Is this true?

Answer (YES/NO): YES